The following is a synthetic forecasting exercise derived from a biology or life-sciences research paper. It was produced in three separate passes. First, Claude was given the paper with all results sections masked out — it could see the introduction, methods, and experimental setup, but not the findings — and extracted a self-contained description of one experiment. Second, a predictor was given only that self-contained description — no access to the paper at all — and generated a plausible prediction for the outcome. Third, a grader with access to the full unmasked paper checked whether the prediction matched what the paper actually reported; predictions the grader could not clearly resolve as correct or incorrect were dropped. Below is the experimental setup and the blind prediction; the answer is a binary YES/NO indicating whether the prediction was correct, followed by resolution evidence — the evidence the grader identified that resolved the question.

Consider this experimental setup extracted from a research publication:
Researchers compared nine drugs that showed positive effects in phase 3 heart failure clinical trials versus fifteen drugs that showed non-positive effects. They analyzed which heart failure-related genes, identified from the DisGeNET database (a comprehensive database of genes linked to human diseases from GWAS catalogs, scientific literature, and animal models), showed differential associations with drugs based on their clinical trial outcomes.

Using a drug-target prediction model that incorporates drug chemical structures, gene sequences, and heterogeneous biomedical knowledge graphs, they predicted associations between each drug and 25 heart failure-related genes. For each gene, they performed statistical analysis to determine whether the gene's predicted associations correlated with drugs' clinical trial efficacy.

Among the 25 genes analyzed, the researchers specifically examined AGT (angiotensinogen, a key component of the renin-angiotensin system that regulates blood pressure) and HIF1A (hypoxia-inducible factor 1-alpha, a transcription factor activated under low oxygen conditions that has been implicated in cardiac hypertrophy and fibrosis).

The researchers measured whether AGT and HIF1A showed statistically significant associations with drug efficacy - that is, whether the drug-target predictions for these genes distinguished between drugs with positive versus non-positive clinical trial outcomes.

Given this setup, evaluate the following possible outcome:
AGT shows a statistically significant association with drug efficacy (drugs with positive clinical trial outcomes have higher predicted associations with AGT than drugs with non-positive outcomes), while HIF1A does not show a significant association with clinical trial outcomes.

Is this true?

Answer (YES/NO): NO